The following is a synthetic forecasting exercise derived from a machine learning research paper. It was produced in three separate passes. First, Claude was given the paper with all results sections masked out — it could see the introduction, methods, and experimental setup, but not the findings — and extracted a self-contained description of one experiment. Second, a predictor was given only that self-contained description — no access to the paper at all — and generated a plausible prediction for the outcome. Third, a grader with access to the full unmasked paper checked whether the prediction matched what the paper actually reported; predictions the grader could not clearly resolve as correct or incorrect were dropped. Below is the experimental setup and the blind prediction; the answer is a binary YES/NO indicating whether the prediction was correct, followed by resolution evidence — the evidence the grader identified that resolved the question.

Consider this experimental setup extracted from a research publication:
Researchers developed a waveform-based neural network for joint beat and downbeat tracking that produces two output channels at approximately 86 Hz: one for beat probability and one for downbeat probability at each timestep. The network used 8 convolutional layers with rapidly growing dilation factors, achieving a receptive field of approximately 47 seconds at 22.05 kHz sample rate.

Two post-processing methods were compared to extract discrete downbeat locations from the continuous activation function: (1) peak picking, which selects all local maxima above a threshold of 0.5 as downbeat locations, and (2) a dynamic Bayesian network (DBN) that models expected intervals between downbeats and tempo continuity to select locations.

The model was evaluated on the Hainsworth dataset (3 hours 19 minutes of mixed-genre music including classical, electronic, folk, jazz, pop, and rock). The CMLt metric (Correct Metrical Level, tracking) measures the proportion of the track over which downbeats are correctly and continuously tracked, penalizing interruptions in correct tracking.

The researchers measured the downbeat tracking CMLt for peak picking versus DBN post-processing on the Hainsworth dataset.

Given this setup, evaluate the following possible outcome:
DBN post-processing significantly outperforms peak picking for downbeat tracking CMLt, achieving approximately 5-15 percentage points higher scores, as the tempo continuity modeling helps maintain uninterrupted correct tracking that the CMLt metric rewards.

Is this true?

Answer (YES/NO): YES